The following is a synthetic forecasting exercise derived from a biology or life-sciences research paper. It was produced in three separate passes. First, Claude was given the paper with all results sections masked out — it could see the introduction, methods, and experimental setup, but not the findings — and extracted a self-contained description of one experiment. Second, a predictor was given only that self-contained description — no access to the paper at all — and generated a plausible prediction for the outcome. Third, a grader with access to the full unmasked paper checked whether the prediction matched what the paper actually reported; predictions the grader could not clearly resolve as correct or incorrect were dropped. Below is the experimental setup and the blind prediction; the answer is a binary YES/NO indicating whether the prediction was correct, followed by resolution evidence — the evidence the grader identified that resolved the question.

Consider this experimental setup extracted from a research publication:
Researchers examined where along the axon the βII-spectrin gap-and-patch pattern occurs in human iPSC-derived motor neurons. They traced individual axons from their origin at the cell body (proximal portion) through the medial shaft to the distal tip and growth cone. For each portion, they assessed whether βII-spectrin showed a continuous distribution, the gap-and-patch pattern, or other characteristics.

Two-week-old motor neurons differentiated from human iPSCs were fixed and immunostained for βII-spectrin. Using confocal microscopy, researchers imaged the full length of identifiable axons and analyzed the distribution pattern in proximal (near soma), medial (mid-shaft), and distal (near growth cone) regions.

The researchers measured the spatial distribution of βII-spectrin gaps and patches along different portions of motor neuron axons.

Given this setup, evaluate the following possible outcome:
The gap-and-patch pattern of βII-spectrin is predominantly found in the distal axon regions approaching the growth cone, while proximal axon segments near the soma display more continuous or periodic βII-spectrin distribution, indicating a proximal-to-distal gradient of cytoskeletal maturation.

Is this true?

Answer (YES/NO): NO